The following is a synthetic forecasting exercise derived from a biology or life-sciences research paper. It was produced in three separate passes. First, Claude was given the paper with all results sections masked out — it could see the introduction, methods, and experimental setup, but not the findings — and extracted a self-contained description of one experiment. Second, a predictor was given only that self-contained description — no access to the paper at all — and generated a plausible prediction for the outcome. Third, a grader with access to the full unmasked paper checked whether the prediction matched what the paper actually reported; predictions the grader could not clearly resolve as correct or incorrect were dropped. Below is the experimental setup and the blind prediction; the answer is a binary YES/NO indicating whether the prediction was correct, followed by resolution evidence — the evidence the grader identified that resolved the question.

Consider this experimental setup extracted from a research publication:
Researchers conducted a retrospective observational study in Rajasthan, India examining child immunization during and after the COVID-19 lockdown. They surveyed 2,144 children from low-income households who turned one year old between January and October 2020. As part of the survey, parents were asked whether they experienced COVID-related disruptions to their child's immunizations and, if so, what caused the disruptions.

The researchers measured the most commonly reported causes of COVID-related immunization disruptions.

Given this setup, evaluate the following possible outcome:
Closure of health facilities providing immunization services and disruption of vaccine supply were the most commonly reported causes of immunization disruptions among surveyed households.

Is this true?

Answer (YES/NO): NO